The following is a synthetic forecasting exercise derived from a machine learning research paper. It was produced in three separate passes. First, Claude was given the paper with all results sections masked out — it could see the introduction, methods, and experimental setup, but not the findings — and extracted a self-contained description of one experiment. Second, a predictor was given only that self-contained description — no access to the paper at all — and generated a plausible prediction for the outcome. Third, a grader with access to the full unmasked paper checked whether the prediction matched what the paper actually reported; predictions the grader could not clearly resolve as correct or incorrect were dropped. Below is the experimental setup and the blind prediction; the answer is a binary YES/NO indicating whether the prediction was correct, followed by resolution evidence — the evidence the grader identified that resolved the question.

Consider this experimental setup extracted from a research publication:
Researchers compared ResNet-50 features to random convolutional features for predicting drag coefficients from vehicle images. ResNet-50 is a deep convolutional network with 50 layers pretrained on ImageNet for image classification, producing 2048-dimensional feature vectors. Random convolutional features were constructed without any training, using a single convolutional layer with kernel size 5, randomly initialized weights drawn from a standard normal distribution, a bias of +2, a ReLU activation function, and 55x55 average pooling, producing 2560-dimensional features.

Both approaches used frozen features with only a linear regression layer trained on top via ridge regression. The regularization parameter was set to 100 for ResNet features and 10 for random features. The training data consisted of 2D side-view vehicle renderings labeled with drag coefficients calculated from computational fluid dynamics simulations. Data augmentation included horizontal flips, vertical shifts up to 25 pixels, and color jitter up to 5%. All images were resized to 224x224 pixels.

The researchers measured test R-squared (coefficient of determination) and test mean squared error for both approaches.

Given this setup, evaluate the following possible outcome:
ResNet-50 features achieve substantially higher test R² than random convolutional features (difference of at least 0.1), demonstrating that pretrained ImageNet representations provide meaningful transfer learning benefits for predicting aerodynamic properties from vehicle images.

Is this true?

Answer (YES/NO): NO